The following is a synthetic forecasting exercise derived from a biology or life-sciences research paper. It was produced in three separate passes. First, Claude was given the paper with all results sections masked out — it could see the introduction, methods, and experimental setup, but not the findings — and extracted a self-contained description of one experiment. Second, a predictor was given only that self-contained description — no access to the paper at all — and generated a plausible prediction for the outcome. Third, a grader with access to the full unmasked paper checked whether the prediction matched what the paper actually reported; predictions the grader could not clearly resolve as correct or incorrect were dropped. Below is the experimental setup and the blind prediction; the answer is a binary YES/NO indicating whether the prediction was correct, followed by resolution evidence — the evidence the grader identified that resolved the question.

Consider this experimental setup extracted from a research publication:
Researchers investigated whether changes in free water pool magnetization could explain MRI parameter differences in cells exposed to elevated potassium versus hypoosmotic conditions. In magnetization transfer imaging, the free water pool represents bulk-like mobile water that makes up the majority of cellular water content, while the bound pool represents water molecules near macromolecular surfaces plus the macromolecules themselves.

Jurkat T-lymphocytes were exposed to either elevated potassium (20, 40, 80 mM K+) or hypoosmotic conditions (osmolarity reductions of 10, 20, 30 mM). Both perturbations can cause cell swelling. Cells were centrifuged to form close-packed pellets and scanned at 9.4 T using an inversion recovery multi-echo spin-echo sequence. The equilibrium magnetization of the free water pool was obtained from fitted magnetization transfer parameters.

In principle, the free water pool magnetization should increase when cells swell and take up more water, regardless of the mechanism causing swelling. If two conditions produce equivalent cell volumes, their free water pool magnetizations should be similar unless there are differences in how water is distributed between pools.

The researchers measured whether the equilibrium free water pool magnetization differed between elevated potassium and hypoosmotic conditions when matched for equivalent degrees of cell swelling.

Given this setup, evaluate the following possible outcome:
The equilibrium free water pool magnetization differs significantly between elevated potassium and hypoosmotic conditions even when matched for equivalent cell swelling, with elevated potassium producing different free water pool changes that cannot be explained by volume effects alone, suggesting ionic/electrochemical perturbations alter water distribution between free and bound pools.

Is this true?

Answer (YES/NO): YES